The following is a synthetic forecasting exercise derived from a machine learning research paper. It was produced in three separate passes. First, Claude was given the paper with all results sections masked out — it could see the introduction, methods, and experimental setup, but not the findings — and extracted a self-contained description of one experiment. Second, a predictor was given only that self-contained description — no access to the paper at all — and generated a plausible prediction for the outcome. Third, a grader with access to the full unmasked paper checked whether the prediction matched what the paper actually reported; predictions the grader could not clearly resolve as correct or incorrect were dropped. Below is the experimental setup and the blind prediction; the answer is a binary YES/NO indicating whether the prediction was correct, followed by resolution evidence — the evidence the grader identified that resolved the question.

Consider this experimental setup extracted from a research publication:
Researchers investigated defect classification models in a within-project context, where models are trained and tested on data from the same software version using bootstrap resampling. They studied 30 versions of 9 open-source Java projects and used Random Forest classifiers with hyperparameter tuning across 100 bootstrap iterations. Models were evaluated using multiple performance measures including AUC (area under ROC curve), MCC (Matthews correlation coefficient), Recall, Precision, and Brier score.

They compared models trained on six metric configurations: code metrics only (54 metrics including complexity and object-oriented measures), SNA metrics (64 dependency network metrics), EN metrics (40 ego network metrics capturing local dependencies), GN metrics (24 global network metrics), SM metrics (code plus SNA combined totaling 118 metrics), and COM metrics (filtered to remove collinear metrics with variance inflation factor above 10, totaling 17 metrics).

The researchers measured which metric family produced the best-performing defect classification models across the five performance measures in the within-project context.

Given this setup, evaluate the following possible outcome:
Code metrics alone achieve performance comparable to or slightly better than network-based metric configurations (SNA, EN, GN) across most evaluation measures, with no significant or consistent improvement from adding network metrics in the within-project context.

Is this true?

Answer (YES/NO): NO